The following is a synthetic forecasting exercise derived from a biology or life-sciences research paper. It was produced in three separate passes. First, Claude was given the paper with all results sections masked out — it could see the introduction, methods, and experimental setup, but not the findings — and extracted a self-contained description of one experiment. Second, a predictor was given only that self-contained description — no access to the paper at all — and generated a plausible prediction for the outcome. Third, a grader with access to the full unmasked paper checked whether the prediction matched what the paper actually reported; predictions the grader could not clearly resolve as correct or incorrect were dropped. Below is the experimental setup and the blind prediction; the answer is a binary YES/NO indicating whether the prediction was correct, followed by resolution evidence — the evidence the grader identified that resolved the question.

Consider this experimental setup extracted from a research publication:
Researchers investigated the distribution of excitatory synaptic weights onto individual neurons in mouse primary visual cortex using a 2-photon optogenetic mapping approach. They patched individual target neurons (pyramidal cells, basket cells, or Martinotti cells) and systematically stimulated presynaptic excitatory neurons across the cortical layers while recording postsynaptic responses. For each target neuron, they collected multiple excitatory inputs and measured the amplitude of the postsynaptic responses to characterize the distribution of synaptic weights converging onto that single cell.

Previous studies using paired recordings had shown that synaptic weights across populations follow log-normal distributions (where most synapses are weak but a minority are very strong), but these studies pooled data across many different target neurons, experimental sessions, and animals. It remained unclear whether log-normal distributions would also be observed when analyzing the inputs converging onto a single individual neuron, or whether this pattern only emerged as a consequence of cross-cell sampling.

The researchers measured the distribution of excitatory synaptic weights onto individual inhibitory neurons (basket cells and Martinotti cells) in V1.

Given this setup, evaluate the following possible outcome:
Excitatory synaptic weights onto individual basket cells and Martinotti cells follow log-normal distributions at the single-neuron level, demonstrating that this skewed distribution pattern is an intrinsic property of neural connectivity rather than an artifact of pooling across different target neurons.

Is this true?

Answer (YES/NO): YES